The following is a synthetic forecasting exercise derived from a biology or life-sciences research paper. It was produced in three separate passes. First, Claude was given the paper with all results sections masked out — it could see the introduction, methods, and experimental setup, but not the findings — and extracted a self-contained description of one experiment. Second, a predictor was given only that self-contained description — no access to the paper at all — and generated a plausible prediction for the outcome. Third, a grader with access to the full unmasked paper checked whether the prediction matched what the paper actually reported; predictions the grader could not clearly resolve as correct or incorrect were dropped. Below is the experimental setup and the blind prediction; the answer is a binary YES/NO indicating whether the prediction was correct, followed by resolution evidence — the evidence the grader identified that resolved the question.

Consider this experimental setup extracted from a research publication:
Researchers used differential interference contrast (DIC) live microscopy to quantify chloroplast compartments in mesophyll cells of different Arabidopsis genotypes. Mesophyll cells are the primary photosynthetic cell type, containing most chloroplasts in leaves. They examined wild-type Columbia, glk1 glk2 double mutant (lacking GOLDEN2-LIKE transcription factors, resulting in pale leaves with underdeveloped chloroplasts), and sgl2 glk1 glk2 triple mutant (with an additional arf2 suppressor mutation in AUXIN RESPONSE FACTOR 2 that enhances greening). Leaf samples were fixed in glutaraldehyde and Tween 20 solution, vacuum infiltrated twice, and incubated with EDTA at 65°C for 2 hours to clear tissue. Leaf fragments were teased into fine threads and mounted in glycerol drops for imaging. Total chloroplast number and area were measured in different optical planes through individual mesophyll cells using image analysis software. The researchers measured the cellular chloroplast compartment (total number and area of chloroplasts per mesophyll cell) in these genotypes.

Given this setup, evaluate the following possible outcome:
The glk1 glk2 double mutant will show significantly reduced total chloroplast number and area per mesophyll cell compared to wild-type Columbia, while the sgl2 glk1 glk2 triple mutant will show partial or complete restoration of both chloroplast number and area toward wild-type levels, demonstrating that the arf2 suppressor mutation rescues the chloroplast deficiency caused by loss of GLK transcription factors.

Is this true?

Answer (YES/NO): NO